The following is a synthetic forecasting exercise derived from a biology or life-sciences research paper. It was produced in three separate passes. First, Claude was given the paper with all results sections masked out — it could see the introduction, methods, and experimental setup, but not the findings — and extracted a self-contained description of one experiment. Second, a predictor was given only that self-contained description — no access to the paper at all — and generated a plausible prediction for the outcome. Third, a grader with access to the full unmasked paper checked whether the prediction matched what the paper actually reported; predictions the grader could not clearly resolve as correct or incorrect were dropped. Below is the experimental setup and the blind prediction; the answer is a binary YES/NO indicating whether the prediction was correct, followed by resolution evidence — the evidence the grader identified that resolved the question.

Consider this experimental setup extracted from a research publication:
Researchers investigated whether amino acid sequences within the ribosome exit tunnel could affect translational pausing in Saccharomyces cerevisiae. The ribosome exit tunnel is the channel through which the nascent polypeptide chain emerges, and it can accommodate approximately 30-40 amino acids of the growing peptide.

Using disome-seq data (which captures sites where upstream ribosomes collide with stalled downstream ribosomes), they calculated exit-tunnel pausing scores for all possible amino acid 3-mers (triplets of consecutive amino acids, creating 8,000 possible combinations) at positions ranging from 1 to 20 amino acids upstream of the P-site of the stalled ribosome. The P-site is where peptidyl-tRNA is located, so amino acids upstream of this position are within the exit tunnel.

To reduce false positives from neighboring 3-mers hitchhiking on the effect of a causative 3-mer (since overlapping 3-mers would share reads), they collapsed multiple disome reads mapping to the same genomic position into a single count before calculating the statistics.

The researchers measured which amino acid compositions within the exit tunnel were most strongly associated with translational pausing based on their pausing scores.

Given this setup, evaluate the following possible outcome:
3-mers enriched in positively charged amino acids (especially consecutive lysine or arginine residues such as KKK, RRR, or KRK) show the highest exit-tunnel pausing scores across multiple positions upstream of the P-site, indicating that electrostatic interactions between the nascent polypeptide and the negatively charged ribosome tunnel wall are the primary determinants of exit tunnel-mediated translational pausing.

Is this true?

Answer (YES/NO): NO